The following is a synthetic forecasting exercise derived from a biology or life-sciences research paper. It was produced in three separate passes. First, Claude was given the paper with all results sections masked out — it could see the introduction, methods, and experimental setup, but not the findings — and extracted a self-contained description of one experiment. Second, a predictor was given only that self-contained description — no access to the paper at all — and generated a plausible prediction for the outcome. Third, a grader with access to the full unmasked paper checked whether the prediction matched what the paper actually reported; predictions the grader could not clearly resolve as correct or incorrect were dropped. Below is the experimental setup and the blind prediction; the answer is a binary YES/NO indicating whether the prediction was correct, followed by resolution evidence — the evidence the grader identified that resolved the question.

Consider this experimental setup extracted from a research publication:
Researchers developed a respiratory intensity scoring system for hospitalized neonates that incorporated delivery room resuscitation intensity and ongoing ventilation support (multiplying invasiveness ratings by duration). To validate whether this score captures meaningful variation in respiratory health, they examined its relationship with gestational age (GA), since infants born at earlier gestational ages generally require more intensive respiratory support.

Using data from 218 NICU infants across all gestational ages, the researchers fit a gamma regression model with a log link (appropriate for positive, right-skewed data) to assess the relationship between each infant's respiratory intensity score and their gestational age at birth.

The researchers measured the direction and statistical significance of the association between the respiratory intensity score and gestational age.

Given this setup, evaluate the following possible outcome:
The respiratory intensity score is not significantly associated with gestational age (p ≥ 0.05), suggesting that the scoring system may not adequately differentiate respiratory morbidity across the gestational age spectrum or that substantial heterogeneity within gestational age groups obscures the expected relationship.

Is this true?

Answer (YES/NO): NO